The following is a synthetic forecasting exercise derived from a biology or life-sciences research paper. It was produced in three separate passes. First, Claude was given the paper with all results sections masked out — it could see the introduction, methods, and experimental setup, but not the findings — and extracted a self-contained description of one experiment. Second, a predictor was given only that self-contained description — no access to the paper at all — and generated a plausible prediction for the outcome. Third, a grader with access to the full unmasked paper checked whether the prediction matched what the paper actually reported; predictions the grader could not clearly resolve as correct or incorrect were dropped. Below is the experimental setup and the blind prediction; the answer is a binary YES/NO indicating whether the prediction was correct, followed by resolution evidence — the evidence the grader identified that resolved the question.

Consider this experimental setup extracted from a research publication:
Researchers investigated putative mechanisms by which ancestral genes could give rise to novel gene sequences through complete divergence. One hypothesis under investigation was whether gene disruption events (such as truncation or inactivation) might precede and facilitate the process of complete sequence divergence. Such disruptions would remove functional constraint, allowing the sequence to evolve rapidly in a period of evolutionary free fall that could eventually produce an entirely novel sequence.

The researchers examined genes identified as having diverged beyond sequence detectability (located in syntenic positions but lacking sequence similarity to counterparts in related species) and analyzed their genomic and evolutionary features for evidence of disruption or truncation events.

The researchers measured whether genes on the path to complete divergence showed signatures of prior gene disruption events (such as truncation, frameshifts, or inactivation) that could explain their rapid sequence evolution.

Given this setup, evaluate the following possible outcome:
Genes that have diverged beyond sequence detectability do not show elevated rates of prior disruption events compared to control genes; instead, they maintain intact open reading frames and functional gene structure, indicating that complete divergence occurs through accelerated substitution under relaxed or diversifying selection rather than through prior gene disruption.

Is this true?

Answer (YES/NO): NO